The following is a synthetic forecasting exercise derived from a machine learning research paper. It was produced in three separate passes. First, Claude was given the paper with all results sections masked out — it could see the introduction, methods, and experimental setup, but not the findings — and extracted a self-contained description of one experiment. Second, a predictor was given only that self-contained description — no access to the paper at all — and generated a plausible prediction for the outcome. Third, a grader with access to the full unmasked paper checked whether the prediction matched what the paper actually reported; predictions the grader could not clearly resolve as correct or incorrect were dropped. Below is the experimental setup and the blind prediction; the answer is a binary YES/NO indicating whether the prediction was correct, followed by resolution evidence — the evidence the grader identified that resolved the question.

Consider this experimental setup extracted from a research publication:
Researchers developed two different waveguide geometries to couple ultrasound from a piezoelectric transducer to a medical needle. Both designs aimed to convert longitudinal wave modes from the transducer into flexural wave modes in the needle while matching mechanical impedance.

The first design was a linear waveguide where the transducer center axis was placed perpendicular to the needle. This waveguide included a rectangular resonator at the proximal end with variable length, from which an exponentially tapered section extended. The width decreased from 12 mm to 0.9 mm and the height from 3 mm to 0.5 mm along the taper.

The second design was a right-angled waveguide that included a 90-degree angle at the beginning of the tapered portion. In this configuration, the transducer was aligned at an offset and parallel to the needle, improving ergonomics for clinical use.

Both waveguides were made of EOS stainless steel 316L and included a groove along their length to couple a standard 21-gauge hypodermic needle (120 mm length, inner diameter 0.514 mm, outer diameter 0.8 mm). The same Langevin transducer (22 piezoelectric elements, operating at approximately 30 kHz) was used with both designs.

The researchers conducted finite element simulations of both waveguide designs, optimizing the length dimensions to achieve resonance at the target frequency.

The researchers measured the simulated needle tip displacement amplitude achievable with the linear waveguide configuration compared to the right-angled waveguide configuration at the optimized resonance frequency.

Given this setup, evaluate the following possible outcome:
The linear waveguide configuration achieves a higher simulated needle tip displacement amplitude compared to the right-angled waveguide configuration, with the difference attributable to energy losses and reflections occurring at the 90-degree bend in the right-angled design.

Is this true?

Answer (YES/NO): NO